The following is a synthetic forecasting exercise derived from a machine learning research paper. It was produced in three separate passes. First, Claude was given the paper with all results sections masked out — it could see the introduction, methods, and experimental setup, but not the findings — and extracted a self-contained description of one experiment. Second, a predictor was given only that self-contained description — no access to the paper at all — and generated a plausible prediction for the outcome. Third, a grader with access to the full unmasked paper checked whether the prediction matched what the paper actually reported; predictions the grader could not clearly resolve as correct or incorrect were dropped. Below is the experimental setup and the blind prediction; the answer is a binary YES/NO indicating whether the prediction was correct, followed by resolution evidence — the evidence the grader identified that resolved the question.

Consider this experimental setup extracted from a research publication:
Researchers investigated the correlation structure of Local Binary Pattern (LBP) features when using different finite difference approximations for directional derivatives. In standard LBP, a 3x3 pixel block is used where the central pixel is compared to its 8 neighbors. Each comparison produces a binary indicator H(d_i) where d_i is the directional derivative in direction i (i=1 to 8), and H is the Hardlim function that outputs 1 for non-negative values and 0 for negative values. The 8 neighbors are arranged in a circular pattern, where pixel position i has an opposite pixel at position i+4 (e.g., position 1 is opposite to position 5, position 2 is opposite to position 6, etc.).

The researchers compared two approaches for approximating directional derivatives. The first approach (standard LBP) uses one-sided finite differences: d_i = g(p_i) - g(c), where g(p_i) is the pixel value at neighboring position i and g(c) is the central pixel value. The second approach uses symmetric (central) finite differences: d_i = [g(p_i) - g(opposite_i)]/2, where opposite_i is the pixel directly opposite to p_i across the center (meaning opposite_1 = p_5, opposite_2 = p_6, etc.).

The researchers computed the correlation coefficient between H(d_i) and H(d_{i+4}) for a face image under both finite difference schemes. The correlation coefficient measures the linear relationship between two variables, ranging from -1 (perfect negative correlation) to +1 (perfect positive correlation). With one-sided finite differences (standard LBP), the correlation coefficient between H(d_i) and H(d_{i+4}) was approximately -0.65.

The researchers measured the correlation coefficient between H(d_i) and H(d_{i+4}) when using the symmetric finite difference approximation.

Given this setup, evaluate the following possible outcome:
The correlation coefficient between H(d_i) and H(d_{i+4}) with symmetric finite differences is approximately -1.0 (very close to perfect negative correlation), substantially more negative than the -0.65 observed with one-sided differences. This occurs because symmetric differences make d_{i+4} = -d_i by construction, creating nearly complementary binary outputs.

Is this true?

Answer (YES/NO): NO